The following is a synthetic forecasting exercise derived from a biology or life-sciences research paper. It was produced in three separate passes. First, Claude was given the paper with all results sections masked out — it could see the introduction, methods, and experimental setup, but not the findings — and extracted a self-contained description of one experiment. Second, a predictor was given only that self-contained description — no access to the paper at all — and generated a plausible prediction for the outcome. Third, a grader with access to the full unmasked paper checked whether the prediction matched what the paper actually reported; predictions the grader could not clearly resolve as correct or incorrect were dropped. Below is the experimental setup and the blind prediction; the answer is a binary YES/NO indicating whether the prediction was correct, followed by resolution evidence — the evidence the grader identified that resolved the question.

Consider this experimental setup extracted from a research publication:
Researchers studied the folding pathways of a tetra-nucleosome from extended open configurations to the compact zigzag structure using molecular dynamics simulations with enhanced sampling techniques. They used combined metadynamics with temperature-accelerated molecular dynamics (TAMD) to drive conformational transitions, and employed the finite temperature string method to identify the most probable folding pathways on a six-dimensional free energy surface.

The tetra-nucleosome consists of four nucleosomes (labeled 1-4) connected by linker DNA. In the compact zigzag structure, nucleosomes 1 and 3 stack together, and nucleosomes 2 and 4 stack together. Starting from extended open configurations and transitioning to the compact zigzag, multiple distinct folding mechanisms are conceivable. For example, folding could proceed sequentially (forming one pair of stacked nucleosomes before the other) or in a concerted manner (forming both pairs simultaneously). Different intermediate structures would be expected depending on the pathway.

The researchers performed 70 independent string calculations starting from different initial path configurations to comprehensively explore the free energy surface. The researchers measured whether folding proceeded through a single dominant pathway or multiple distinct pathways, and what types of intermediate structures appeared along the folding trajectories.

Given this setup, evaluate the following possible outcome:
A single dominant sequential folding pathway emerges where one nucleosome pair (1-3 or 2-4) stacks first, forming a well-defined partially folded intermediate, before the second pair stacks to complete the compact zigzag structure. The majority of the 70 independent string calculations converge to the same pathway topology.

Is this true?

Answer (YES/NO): NO